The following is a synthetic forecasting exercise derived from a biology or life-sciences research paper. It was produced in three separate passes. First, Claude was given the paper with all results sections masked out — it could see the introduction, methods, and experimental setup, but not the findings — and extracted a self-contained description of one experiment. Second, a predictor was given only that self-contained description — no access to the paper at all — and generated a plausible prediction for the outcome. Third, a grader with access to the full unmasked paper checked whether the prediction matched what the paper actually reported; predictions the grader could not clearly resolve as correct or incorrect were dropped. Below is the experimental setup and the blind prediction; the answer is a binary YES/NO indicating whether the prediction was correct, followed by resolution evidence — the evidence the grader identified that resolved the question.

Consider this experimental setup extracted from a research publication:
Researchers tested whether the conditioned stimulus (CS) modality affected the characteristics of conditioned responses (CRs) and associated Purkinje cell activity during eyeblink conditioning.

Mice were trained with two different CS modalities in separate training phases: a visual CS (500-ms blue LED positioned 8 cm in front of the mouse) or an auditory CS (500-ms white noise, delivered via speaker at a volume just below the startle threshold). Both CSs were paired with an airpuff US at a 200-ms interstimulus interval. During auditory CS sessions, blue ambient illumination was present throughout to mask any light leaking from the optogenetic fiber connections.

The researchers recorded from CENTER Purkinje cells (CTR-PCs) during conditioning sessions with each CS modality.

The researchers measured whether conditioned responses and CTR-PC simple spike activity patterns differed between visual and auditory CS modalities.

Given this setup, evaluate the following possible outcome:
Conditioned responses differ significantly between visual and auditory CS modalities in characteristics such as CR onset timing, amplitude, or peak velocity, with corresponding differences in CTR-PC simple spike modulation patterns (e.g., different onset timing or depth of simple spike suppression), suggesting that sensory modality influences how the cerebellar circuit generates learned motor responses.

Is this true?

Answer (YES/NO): NO